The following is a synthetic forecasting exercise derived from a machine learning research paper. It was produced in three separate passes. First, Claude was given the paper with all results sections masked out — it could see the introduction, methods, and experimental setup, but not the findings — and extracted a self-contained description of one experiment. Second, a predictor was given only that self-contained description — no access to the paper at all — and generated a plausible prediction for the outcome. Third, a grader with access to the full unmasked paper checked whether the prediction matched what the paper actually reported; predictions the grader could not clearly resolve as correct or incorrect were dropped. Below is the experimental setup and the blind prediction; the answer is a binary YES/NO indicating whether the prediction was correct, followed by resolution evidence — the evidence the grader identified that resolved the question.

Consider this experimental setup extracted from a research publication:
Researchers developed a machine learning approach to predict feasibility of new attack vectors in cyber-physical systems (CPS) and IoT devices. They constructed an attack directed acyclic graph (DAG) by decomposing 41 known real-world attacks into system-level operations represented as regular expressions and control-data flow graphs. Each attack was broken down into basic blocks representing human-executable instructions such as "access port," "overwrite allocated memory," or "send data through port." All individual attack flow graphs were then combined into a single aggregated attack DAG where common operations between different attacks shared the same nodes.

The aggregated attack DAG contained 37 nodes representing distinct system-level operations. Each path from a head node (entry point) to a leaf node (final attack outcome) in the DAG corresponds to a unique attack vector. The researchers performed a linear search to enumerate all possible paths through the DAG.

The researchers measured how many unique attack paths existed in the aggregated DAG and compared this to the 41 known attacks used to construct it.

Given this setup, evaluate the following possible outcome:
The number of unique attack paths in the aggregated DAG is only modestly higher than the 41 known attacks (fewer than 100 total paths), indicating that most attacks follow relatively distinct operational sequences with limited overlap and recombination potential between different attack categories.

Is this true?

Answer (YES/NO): YES